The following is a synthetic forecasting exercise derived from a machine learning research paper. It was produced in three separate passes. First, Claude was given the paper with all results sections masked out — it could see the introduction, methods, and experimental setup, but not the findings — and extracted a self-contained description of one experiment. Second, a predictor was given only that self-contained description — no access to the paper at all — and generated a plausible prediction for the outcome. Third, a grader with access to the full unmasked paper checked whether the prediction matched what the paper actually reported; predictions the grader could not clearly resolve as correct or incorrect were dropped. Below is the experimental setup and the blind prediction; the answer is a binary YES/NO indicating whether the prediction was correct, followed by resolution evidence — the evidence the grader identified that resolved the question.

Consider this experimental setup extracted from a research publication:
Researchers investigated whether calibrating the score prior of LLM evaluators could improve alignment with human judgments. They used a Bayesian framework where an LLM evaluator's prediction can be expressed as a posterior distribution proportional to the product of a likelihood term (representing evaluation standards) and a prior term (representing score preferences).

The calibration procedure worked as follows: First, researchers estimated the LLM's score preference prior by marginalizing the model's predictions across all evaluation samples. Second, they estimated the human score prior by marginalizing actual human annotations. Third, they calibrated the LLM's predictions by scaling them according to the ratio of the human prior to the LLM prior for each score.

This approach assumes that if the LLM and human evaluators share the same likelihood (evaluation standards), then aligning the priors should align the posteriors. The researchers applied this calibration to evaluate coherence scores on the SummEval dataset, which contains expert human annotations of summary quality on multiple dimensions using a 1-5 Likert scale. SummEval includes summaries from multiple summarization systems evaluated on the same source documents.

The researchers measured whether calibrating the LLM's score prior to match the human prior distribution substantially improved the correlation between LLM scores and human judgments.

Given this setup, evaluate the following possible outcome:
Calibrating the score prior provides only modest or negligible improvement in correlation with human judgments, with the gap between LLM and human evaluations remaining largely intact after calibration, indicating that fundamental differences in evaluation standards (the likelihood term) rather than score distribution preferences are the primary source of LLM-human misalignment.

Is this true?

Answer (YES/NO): YES